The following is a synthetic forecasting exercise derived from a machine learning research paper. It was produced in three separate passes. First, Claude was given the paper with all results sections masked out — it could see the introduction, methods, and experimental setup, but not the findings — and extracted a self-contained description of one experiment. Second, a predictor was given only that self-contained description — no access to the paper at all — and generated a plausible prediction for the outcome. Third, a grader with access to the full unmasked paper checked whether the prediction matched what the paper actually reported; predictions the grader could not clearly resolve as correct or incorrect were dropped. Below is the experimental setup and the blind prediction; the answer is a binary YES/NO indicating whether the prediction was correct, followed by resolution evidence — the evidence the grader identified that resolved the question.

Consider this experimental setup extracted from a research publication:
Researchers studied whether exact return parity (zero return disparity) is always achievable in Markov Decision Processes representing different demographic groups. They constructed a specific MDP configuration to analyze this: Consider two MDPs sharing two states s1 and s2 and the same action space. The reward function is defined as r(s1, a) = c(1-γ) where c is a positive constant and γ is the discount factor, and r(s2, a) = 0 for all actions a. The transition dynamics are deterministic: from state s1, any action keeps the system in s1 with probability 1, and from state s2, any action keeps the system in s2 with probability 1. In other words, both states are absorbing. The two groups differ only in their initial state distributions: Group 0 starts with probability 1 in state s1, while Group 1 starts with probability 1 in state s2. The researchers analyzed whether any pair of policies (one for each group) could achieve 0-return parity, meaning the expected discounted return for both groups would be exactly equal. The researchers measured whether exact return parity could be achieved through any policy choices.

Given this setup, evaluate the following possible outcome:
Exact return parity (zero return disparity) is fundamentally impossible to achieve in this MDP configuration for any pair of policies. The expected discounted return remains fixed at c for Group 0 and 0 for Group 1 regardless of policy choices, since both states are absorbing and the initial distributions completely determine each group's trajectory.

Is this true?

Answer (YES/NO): YES